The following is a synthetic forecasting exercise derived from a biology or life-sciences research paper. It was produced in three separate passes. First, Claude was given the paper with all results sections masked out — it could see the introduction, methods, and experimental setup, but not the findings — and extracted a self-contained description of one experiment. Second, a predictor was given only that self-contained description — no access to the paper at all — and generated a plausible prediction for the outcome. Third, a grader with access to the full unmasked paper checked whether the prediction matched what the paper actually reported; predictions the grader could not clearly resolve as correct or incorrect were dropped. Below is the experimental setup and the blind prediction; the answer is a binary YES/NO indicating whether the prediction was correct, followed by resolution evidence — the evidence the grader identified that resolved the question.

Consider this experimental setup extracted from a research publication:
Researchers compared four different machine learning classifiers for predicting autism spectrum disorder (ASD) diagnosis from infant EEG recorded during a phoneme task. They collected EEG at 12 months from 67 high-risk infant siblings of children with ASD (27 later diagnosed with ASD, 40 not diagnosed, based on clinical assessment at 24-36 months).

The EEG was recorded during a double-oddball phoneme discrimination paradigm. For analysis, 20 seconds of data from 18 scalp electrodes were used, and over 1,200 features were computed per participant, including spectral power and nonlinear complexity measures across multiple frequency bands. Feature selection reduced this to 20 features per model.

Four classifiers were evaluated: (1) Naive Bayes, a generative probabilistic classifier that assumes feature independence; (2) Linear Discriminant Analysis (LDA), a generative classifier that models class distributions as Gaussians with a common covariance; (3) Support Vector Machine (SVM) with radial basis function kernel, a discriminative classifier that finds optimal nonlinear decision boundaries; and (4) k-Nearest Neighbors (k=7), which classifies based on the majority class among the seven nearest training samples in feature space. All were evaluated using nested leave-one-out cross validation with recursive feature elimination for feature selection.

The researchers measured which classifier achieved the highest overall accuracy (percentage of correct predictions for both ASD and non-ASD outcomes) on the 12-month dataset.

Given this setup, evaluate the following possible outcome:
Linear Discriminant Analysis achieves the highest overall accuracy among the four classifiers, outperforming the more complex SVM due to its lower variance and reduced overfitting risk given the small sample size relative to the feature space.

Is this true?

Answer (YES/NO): NO